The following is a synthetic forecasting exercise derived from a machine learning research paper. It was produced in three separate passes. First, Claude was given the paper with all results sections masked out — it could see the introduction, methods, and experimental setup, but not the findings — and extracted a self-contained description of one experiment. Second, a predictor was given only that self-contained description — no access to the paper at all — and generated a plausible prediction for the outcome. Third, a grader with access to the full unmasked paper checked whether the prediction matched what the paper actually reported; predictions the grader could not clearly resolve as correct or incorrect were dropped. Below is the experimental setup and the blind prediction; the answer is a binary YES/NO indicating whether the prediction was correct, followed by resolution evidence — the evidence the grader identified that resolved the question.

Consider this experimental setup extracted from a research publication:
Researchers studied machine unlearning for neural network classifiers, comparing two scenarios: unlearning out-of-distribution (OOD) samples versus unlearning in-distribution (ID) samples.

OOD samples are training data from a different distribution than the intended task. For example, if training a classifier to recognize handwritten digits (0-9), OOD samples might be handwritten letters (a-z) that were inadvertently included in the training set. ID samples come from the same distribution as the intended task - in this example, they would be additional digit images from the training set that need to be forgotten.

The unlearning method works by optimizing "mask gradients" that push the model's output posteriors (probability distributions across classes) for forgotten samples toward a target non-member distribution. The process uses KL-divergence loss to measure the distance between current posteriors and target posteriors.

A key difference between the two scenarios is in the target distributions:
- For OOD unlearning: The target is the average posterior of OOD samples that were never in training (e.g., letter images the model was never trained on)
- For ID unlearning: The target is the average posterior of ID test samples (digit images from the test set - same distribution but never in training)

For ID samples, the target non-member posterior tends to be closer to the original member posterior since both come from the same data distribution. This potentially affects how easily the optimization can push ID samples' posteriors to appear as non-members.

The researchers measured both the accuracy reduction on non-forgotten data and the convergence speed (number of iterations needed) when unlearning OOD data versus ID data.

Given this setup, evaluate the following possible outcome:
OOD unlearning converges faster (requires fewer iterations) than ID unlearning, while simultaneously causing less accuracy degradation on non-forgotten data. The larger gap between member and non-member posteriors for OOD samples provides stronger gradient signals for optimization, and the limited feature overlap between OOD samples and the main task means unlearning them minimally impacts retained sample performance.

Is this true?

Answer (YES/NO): YES